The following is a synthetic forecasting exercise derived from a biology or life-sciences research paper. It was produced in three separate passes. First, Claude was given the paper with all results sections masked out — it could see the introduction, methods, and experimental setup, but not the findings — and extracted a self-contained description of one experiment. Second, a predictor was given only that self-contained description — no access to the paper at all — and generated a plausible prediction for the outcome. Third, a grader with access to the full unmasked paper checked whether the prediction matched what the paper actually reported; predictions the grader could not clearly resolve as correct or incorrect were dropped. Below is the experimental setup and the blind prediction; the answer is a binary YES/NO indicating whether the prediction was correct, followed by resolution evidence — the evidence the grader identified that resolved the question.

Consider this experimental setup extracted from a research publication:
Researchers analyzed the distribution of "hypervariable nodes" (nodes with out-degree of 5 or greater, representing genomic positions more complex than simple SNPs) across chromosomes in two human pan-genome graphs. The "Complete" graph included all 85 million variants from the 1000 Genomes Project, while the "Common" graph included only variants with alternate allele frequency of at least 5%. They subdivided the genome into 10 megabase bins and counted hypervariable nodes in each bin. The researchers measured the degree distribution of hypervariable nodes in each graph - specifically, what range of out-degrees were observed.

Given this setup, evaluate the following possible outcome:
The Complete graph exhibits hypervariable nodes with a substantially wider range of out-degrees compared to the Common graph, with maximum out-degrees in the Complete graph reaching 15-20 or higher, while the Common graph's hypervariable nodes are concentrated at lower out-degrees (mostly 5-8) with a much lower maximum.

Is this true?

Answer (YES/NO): NO